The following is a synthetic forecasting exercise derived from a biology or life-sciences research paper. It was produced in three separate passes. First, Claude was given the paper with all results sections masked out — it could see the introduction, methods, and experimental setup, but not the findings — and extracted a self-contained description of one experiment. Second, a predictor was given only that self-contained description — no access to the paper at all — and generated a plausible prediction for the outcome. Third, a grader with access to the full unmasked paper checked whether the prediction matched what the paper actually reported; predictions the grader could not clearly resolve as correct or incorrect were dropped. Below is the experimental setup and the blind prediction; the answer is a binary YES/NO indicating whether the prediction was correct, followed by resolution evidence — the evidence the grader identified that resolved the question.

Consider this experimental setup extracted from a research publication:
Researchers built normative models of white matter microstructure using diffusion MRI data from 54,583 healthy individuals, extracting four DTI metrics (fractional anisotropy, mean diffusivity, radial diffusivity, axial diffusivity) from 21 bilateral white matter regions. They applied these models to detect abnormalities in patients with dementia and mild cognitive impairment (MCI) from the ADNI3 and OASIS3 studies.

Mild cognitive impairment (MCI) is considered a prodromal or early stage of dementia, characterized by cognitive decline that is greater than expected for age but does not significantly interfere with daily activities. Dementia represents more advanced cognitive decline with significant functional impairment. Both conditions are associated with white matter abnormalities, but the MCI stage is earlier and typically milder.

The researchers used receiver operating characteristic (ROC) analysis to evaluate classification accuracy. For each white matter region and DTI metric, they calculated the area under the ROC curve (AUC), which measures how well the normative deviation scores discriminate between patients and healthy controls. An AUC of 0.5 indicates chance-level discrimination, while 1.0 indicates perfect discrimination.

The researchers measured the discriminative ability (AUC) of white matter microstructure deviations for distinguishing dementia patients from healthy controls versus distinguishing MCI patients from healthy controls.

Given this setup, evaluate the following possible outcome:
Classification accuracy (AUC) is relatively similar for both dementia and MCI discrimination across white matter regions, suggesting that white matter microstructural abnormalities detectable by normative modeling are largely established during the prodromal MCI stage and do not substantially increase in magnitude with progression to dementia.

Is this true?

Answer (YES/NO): NO